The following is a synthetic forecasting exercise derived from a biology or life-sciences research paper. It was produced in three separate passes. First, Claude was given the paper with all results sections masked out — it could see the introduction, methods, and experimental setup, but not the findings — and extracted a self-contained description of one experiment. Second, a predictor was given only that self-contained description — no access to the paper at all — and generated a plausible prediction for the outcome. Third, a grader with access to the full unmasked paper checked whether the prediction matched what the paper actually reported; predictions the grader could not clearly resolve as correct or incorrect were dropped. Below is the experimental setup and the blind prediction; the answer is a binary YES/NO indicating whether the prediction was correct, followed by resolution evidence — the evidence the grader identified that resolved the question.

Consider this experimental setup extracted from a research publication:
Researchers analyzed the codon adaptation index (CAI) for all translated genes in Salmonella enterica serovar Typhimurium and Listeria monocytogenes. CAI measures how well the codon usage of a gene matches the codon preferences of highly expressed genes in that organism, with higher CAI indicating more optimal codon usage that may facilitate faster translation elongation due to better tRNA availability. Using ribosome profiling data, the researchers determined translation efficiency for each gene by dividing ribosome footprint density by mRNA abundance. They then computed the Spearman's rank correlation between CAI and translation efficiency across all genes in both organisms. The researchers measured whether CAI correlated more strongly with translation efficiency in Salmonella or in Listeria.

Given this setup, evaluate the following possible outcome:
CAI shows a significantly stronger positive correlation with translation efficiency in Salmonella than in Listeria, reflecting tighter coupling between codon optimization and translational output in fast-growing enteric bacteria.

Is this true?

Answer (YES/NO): NO